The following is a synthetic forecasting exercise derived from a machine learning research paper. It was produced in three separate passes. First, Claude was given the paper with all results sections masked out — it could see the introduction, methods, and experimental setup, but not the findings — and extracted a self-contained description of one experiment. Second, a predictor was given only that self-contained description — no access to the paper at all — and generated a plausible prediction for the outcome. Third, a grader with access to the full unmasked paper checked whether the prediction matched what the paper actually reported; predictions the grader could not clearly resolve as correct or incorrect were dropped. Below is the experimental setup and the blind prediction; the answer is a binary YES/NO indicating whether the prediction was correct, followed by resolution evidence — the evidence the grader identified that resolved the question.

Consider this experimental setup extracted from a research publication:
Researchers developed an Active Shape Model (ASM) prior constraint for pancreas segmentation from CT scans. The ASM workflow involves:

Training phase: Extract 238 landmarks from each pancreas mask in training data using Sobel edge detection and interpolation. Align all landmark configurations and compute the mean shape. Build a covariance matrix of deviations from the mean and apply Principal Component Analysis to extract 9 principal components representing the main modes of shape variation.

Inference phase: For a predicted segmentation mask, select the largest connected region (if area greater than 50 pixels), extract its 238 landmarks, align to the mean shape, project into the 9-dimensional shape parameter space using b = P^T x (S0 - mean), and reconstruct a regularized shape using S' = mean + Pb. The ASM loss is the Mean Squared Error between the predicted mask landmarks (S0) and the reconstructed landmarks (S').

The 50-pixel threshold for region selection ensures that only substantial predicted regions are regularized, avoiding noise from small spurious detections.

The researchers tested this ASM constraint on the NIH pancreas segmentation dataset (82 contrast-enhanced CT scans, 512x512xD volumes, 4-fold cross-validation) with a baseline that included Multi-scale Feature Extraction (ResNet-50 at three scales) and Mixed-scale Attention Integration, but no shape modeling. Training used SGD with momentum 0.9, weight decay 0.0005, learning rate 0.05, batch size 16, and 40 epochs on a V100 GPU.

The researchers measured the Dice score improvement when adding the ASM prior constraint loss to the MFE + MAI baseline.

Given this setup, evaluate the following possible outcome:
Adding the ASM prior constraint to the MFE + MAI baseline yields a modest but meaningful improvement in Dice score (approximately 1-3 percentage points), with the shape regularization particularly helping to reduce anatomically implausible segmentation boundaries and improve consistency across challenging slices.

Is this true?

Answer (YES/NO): YES